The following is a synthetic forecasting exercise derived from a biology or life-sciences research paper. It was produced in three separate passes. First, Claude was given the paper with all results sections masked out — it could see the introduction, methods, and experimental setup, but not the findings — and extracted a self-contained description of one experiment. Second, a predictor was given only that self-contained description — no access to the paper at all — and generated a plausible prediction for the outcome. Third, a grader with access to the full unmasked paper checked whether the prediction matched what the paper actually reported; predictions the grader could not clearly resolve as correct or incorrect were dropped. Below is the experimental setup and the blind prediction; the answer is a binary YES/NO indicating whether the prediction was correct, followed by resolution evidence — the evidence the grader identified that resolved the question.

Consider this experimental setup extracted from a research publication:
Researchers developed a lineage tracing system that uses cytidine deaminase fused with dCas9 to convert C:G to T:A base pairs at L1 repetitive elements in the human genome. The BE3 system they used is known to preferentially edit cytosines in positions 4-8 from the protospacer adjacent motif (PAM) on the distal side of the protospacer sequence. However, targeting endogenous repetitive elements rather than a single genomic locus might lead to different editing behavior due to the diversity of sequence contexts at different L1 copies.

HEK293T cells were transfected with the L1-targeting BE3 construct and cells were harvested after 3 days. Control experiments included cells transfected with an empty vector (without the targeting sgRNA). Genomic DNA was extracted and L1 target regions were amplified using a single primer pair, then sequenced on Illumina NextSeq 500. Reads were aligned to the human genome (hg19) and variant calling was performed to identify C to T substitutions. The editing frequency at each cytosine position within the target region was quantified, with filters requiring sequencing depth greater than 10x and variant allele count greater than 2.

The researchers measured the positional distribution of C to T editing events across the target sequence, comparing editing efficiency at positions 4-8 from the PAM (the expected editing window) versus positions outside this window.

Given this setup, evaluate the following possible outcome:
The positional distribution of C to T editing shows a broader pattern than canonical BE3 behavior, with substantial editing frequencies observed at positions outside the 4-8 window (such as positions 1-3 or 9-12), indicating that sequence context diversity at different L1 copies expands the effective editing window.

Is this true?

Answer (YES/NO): NO